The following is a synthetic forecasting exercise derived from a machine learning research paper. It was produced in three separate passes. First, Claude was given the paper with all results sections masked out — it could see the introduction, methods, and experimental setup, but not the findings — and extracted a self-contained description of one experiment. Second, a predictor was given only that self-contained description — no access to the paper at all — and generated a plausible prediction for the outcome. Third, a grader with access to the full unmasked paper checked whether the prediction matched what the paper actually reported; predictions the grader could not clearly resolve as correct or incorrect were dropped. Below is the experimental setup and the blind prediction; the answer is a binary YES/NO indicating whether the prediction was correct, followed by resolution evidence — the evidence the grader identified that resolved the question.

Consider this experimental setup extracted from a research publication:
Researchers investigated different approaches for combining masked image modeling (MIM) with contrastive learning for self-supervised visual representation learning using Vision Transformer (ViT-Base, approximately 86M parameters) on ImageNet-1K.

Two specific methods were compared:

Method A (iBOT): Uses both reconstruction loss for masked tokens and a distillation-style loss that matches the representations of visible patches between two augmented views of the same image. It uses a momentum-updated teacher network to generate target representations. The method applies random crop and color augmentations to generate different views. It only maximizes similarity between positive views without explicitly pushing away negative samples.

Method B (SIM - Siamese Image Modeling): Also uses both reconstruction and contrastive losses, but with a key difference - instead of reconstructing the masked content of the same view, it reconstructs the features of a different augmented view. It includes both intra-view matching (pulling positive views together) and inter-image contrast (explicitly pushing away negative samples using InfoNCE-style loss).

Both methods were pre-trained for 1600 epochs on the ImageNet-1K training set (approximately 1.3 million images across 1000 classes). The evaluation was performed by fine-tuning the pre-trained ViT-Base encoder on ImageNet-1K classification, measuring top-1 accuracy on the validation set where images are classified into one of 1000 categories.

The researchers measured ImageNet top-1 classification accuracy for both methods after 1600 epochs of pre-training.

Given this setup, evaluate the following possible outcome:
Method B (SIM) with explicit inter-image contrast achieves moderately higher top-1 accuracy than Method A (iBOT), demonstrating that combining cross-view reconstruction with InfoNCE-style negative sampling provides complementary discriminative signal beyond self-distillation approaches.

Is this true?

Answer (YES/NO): NO